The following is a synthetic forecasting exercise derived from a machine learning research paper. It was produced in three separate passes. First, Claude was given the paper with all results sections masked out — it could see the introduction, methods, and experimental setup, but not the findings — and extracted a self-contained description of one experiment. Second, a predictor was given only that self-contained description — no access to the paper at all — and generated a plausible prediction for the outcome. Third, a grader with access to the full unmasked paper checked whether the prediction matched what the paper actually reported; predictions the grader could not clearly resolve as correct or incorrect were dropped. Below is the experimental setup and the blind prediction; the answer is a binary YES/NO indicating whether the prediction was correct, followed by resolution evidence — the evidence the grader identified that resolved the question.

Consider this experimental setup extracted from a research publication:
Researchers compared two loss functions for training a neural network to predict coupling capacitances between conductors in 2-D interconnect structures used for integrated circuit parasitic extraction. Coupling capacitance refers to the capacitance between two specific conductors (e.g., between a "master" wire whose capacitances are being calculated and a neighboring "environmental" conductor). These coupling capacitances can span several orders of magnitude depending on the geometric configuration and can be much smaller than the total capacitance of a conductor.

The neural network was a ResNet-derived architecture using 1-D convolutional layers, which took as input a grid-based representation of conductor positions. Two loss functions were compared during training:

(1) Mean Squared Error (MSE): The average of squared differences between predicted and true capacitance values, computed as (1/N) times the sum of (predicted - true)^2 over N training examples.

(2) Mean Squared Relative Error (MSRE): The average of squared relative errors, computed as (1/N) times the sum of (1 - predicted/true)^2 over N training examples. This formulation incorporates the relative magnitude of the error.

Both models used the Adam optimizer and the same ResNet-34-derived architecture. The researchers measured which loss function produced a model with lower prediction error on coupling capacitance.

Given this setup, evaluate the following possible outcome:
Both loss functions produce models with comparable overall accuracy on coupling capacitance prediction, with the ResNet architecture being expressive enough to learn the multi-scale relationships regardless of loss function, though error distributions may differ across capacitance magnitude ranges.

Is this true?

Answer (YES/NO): NO